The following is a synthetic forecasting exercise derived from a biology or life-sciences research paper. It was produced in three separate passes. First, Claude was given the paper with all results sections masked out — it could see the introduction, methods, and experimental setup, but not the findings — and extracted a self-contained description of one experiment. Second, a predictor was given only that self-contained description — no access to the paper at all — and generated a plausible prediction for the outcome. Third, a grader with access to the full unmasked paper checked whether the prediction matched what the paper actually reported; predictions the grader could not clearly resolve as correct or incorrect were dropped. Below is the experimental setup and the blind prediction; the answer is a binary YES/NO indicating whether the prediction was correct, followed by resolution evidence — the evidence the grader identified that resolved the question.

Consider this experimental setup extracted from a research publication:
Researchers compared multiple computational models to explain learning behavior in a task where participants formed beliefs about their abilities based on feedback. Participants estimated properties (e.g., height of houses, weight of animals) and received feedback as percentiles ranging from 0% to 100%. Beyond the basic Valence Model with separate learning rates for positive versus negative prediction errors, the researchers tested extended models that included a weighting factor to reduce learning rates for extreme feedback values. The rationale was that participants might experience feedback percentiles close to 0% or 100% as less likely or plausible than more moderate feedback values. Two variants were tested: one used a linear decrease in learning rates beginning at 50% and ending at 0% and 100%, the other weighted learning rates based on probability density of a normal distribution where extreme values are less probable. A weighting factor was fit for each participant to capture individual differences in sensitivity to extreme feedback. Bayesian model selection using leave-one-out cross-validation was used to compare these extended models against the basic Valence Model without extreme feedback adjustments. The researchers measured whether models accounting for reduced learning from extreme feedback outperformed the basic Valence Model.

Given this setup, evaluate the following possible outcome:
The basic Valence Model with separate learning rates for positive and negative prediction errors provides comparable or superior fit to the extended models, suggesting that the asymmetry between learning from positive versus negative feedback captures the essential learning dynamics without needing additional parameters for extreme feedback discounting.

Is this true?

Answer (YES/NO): NO